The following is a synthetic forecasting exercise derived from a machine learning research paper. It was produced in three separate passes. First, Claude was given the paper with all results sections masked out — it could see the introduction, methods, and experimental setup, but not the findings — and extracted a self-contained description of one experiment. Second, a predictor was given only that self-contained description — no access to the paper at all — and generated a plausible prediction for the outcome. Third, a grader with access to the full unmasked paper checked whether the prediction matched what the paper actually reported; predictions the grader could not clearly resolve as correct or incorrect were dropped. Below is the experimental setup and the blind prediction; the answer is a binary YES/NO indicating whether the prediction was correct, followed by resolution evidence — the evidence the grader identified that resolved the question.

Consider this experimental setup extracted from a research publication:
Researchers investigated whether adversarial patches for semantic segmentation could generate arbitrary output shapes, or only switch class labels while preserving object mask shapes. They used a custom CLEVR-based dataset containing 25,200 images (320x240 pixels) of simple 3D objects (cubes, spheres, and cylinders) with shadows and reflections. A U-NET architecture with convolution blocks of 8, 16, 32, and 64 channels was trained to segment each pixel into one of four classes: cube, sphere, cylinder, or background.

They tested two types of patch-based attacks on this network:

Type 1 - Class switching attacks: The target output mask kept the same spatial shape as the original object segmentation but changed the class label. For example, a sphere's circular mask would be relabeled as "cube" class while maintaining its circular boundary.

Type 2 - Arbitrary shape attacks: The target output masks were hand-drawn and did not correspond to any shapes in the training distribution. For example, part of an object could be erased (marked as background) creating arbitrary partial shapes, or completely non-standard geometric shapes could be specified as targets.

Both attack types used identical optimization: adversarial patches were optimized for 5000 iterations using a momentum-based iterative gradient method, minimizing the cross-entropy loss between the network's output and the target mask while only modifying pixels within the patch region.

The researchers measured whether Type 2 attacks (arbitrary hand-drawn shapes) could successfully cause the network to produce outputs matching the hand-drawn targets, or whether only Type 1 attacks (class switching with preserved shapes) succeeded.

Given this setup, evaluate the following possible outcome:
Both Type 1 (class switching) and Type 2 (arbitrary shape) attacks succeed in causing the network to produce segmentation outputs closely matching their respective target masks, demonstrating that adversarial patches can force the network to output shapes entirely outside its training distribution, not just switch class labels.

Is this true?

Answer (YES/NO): YES